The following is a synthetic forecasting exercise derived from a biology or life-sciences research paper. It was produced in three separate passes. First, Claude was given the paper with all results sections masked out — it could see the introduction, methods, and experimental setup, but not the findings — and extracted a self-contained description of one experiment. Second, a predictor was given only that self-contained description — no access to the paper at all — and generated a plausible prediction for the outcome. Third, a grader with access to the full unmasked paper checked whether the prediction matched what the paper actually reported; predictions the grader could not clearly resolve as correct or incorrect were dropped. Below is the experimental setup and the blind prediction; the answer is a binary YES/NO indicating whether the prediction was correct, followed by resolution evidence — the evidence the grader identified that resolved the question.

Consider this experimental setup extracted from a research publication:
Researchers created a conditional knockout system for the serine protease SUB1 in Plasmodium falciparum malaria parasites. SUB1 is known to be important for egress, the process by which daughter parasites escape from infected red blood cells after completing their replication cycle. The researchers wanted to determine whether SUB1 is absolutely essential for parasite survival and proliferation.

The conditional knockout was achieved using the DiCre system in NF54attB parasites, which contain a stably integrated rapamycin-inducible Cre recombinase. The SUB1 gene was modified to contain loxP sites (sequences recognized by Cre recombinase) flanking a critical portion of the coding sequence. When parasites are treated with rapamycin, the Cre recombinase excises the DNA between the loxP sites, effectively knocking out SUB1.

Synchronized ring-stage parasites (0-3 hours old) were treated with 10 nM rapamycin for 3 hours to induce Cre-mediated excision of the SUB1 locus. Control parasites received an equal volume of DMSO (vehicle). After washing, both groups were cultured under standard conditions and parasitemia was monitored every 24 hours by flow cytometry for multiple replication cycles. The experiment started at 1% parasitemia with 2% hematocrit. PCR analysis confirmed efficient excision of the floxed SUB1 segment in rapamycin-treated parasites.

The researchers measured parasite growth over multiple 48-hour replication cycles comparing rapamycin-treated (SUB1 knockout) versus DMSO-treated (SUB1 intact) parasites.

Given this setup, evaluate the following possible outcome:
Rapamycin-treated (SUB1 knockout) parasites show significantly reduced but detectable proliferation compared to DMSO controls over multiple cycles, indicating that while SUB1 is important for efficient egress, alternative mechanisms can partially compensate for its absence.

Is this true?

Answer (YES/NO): NO